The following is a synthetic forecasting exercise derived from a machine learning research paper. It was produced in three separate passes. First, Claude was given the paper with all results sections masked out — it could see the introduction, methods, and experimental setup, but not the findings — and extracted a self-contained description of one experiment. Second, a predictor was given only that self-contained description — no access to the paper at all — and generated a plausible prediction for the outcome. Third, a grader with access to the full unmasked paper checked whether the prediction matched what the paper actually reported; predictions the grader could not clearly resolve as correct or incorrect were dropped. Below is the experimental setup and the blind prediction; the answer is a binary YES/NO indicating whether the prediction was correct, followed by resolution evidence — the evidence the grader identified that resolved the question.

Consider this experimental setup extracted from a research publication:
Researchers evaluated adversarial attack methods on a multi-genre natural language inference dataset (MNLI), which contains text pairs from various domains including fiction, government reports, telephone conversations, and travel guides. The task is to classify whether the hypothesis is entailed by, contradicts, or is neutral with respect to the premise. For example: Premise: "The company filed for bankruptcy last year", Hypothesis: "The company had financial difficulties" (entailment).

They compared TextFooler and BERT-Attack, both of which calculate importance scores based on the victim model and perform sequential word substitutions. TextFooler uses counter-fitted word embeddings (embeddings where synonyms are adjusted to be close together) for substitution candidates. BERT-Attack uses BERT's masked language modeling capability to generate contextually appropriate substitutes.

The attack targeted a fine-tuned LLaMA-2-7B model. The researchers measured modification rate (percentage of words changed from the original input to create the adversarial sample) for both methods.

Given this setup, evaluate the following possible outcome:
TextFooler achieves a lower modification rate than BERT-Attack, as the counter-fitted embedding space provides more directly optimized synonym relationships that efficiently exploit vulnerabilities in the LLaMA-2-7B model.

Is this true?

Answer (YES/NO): NO